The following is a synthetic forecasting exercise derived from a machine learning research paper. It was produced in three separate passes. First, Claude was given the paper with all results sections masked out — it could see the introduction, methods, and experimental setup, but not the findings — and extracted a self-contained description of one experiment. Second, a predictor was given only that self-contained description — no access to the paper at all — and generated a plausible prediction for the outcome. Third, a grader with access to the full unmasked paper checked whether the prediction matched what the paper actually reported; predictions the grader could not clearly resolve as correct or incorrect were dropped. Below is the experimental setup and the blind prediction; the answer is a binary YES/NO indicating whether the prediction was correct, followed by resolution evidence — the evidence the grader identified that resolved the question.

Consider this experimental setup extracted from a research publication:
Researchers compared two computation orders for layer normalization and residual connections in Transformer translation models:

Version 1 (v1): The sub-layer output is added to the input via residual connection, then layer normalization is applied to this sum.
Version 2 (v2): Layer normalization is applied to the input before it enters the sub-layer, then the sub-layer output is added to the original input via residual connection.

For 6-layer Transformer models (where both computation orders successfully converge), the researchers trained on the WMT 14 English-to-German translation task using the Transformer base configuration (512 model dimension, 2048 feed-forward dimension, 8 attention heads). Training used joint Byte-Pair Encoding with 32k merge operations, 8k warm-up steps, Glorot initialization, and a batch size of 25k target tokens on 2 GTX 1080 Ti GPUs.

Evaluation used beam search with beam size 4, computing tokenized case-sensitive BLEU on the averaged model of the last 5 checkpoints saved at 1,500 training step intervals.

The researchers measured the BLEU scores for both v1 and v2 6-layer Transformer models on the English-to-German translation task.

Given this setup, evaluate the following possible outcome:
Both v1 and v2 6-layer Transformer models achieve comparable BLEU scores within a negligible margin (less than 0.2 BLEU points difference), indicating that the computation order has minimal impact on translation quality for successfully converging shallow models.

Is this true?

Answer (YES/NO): NO